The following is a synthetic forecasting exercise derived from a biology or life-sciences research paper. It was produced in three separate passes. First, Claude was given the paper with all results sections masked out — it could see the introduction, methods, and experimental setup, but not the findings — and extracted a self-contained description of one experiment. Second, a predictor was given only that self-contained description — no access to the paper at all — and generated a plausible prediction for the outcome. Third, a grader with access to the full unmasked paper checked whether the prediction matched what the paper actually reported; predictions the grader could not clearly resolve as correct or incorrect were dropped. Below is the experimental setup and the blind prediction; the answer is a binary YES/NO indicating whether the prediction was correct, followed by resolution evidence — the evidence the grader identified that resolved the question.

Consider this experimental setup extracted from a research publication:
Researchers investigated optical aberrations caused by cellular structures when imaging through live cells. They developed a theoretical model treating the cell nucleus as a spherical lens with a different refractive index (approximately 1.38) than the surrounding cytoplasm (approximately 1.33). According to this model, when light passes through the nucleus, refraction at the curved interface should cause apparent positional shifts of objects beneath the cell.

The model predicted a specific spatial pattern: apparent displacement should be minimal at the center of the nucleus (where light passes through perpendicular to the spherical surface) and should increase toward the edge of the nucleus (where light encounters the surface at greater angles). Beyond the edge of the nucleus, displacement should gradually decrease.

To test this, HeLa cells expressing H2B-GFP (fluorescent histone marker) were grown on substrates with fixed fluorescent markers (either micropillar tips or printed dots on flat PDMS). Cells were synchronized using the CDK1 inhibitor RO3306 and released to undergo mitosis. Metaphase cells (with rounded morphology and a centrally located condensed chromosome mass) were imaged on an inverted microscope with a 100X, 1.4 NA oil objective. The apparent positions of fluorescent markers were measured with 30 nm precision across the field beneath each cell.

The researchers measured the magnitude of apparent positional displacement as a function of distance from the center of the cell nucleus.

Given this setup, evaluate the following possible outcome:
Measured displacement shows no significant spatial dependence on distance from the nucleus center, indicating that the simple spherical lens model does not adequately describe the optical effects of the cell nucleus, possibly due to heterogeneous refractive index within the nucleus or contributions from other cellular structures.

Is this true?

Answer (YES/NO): NO